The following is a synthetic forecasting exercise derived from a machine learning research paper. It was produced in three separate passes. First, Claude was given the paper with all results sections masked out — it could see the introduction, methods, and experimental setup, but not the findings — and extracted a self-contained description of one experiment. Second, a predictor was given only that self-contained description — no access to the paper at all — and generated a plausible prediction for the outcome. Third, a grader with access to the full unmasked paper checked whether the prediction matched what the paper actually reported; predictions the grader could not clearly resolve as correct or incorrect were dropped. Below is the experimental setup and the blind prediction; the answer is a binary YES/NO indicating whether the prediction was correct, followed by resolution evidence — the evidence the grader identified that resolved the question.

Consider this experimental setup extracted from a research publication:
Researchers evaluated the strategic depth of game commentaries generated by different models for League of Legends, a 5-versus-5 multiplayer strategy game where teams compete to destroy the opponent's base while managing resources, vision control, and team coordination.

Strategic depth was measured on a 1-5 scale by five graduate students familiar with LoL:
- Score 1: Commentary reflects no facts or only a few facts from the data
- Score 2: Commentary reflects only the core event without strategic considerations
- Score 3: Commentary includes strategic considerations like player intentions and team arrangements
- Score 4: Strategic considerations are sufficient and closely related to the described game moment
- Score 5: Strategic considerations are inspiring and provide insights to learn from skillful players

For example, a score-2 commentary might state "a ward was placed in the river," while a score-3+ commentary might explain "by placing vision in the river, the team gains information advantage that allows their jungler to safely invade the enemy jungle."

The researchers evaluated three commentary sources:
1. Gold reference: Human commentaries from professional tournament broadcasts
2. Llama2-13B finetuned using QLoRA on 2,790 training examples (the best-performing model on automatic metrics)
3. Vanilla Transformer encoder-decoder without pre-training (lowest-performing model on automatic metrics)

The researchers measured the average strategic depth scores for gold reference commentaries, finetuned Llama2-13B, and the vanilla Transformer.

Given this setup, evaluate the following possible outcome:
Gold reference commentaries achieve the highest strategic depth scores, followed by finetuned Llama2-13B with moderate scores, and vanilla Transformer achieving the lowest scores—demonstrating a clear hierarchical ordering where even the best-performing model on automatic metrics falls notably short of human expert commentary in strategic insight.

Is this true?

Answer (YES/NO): NO